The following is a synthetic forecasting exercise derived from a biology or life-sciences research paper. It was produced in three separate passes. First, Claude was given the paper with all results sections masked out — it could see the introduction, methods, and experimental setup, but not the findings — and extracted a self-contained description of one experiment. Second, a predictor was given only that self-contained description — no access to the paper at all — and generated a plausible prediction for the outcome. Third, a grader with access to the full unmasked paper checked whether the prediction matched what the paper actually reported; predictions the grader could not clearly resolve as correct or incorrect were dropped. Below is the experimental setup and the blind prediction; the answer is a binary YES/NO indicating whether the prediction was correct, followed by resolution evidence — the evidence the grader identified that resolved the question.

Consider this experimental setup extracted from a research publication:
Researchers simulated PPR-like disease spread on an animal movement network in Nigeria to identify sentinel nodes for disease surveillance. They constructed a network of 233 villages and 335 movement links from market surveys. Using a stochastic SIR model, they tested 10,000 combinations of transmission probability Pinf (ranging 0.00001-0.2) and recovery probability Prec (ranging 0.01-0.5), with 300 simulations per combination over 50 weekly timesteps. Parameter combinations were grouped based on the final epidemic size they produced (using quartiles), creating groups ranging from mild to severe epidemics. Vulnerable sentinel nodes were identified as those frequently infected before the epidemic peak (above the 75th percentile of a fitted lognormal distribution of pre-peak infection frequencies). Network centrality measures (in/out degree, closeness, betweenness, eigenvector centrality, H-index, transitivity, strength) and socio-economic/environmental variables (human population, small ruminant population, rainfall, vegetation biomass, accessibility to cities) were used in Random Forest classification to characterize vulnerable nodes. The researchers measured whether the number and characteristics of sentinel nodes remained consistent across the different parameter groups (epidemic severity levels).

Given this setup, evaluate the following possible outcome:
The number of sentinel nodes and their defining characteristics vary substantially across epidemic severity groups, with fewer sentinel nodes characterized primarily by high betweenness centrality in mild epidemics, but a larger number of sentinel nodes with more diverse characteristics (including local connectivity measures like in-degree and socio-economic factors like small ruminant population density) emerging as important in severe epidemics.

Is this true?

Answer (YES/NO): NO